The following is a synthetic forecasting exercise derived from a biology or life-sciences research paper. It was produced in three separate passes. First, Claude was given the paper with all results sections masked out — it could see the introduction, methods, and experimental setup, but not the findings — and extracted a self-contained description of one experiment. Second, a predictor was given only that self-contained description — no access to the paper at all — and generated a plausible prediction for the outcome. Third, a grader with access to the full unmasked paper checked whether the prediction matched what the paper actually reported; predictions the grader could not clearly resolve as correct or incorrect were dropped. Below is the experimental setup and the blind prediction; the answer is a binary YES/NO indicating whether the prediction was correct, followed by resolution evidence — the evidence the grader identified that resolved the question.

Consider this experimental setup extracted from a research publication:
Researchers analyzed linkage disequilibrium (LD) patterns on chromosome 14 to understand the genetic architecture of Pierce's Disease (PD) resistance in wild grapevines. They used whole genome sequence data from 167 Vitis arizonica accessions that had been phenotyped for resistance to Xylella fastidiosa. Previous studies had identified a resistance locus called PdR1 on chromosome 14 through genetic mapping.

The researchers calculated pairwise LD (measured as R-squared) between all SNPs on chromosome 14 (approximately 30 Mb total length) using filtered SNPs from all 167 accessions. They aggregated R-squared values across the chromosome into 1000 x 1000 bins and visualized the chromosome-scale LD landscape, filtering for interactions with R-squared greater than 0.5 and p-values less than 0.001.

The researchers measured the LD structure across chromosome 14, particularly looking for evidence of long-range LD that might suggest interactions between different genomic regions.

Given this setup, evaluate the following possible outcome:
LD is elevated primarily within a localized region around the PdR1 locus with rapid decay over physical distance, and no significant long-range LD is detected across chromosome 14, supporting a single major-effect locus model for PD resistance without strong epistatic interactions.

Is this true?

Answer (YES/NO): NO